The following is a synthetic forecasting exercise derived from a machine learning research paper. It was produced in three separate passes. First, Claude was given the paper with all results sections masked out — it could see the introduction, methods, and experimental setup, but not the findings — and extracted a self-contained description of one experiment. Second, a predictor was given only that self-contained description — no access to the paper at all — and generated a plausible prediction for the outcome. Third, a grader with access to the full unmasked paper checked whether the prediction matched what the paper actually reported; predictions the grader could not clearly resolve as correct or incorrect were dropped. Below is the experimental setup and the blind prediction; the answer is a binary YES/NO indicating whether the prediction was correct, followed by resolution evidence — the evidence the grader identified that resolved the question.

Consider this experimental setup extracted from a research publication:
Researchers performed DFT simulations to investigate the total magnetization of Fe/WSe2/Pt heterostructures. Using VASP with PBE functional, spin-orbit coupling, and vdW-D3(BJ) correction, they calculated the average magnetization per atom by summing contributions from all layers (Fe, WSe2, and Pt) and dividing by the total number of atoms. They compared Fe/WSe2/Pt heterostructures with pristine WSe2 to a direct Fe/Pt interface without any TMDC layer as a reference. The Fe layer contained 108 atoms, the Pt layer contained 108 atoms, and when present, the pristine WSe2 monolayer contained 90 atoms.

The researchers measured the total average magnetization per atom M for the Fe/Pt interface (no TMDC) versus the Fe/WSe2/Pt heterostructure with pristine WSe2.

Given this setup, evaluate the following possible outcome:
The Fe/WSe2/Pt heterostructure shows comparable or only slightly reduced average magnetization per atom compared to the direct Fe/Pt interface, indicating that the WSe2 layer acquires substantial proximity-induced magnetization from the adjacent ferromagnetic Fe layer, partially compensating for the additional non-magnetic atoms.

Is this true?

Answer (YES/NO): NO